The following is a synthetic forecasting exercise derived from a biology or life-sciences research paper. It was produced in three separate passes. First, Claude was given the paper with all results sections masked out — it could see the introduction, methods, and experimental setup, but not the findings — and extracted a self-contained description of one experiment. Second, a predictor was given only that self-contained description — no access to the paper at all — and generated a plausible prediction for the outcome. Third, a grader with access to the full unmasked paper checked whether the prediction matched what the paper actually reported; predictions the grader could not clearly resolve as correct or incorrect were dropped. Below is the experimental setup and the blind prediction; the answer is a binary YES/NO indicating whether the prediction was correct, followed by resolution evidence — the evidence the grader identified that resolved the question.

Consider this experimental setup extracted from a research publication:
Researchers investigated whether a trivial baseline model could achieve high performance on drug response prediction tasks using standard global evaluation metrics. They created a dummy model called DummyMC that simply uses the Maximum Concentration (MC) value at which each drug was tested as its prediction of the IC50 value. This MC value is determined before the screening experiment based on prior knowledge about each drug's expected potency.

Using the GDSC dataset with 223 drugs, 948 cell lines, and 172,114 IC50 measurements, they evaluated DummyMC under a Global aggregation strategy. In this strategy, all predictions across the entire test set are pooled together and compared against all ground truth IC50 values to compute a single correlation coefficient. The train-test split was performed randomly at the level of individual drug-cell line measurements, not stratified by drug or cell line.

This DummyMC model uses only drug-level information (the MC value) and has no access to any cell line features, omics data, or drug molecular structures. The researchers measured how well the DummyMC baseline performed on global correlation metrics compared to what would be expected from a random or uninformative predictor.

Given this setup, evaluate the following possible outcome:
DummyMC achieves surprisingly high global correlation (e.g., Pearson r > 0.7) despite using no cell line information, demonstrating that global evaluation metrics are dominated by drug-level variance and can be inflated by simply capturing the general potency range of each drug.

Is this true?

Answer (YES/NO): NO